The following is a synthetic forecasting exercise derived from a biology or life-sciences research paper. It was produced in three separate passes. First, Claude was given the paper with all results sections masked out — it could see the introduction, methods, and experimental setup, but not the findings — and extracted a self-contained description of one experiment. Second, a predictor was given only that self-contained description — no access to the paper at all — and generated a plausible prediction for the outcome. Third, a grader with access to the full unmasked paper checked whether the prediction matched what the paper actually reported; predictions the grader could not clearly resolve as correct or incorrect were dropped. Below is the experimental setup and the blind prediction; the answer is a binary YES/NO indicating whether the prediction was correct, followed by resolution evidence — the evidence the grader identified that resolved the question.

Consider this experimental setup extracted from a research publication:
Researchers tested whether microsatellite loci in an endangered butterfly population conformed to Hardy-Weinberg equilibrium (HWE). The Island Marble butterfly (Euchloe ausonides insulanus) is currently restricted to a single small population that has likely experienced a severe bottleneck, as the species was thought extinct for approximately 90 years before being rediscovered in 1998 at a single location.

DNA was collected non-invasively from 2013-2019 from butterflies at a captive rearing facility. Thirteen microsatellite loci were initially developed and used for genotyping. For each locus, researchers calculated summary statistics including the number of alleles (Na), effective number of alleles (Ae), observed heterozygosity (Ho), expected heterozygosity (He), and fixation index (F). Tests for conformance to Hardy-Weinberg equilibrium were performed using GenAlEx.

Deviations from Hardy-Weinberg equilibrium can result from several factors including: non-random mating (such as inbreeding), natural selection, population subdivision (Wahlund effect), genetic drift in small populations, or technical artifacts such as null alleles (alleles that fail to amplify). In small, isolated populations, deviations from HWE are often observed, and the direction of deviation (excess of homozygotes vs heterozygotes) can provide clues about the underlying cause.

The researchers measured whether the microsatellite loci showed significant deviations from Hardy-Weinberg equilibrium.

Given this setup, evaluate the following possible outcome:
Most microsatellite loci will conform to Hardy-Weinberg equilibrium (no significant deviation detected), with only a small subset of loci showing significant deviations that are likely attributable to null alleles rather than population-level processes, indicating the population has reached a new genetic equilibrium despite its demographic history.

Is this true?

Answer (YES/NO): NO